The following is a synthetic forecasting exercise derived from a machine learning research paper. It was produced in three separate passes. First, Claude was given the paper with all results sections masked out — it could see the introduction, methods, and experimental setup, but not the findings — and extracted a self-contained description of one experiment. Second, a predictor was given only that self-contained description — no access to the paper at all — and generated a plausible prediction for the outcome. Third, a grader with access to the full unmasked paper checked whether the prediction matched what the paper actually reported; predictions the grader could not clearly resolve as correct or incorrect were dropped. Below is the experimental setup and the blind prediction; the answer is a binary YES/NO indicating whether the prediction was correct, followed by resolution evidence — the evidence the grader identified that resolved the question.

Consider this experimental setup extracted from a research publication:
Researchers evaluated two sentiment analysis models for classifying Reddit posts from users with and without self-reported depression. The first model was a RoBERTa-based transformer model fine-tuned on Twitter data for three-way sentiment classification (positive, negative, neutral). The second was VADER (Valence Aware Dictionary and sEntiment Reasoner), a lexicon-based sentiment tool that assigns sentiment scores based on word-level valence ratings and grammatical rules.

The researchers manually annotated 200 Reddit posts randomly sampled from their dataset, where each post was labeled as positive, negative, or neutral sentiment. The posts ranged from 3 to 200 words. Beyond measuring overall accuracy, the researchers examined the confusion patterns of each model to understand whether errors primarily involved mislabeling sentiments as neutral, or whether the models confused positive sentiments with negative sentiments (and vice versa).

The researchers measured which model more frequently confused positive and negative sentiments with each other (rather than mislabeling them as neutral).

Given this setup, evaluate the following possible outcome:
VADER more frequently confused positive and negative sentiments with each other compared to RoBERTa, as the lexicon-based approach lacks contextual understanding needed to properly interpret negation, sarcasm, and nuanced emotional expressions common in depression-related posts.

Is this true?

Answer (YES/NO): YES